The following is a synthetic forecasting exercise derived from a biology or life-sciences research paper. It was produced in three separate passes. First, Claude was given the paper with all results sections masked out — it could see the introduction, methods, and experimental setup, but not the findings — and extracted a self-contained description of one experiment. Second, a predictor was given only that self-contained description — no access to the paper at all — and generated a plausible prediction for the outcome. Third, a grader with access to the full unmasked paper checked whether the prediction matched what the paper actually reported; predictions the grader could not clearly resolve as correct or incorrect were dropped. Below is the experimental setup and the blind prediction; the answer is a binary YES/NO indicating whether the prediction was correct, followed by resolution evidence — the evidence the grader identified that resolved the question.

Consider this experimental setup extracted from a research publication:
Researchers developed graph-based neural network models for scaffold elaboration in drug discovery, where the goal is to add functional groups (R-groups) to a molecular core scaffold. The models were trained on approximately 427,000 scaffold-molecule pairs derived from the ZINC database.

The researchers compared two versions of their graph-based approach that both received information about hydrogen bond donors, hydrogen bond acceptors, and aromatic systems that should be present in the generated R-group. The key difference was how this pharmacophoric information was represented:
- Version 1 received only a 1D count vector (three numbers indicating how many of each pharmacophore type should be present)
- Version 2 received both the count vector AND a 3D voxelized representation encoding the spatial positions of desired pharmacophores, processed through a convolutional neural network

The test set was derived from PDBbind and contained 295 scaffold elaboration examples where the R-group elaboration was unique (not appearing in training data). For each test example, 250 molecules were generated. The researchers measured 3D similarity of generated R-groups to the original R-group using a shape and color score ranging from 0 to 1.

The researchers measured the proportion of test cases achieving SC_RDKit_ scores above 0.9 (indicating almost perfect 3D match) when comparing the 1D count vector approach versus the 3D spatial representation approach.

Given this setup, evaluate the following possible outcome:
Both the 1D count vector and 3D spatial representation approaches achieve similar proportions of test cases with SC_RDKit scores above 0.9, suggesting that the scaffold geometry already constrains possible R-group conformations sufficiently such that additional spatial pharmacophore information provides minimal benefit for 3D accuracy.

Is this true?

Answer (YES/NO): NO